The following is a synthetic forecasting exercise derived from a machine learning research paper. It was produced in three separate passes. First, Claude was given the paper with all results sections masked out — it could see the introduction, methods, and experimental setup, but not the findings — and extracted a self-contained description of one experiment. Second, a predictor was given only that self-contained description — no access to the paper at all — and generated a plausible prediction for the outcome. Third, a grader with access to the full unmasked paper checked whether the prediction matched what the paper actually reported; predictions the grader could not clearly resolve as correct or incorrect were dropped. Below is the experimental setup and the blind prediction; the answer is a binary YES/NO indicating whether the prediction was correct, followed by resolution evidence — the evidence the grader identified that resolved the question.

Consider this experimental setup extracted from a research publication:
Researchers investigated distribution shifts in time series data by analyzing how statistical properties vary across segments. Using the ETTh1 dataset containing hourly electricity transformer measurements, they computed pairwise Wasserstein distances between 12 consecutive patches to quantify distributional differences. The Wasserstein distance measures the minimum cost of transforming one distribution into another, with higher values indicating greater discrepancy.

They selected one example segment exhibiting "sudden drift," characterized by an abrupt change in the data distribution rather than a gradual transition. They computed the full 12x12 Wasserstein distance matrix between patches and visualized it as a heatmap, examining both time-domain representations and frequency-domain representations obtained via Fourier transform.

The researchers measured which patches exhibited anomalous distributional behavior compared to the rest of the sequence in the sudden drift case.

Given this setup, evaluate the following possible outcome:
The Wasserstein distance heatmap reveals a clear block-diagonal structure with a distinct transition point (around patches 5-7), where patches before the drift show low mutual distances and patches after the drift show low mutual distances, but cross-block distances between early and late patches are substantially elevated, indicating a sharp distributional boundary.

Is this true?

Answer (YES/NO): NO